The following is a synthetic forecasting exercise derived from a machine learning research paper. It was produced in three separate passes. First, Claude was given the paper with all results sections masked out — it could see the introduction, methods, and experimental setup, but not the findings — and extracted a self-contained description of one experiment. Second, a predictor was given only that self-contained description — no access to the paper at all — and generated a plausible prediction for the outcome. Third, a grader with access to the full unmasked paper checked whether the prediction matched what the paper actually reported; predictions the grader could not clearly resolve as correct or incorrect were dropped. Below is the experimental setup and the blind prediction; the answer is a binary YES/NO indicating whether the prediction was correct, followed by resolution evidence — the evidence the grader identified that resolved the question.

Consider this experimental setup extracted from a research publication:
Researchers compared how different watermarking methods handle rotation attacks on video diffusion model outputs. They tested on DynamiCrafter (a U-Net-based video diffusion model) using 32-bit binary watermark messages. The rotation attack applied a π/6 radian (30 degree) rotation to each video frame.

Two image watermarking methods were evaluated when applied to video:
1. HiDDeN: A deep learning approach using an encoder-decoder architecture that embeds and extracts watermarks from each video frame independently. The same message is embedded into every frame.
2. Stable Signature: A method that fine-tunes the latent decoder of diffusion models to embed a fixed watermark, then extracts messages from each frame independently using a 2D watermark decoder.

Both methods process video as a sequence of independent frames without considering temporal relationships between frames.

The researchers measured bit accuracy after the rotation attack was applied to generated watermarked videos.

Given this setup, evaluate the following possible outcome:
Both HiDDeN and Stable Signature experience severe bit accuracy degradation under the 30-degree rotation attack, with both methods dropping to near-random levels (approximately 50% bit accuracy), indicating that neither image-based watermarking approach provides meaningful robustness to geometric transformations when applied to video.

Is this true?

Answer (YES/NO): YES